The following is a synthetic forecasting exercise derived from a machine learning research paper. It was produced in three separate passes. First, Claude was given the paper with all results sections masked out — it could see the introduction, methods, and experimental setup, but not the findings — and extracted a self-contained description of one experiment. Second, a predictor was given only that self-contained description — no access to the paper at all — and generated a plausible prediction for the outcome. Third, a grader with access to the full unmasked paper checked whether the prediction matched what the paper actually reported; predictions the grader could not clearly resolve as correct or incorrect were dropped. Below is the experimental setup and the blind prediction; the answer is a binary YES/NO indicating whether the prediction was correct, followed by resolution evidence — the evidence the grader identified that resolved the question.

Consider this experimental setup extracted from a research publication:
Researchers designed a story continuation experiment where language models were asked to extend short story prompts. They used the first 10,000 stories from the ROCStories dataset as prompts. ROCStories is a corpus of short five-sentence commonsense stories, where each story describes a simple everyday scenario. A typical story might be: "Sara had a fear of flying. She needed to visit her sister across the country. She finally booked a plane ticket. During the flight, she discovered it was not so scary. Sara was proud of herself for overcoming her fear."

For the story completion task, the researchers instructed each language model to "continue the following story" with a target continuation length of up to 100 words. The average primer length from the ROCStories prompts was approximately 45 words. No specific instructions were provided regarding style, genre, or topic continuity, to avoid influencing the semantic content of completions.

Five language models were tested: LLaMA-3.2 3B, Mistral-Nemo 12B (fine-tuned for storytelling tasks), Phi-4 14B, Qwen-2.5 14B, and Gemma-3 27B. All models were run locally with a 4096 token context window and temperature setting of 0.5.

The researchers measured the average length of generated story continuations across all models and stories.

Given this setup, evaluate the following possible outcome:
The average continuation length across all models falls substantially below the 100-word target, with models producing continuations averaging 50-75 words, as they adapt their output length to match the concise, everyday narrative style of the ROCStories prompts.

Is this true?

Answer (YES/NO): NO